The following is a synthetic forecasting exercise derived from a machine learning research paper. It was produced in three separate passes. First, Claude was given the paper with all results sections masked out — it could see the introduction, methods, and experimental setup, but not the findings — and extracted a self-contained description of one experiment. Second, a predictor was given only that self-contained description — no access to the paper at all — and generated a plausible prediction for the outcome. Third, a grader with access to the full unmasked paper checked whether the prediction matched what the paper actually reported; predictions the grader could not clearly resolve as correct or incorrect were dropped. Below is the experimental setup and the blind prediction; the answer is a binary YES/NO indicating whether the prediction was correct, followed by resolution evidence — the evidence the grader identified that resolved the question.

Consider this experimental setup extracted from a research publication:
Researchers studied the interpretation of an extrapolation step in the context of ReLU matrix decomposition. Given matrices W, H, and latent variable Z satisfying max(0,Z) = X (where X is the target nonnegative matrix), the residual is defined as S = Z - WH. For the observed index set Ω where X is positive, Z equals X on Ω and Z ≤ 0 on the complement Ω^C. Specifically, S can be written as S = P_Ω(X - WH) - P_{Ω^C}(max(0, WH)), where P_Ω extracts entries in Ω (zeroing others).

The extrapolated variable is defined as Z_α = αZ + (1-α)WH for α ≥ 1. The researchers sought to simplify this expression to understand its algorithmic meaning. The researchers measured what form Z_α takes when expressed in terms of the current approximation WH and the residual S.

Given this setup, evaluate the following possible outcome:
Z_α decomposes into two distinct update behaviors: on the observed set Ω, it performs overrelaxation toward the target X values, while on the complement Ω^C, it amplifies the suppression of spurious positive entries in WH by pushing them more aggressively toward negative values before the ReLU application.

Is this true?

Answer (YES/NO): NO